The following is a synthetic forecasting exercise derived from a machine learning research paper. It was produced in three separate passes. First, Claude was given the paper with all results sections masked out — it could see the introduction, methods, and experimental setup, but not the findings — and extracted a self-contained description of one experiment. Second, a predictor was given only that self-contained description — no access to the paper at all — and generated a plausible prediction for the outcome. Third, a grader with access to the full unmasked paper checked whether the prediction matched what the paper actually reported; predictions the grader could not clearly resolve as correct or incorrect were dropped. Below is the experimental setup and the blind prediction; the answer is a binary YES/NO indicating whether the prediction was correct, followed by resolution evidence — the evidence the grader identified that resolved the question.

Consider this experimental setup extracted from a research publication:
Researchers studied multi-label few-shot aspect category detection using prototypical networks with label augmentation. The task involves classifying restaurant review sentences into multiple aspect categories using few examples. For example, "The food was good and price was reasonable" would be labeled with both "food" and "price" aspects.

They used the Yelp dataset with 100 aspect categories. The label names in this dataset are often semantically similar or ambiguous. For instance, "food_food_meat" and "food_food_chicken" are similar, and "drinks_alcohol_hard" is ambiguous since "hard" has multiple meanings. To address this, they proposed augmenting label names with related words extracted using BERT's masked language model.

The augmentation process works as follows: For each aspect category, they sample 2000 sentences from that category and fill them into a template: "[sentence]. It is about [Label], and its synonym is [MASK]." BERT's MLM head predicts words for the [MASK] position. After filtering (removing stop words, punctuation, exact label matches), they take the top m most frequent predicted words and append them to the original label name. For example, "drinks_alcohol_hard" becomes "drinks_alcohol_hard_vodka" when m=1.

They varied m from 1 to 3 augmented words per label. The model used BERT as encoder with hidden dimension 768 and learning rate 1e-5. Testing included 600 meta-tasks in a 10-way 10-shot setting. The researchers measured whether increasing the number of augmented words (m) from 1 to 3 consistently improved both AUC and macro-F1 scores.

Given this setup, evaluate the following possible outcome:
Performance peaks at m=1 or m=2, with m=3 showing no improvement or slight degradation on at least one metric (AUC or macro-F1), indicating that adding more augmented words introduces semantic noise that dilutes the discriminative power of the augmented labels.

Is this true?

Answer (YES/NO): YES